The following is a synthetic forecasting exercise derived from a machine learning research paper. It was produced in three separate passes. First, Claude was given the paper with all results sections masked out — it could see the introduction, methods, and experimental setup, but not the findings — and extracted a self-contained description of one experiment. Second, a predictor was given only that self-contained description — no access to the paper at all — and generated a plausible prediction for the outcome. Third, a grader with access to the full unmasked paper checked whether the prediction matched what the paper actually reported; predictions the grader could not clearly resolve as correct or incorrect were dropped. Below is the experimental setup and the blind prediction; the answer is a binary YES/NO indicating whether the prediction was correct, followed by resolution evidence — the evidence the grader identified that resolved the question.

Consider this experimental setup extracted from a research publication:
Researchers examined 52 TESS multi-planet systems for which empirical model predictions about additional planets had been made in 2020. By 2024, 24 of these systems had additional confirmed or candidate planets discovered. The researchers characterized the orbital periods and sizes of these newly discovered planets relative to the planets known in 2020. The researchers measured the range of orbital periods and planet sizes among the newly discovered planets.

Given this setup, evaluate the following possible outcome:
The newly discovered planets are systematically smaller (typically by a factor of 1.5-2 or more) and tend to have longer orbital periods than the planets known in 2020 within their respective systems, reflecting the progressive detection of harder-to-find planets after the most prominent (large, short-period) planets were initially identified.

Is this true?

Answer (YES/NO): NO